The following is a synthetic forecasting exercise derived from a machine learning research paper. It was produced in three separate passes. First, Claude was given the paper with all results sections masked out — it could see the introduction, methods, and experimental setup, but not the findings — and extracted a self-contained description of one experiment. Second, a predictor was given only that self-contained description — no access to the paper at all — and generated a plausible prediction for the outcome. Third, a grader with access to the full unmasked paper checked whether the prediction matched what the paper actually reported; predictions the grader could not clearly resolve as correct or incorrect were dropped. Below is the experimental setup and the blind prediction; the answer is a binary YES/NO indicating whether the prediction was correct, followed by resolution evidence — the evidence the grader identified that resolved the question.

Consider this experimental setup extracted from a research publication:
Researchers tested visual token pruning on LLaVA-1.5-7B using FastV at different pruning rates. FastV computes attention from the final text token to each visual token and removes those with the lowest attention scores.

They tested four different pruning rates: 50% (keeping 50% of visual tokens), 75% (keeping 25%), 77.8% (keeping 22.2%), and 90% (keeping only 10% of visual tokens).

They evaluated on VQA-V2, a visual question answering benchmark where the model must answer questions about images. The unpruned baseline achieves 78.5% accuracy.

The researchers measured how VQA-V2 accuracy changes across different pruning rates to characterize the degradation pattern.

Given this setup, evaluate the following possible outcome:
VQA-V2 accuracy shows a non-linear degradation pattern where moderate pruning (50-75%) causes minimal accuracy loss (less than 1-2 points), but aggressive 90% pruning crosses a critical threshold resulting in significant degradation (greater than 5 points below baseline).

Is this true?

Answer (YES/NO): NO